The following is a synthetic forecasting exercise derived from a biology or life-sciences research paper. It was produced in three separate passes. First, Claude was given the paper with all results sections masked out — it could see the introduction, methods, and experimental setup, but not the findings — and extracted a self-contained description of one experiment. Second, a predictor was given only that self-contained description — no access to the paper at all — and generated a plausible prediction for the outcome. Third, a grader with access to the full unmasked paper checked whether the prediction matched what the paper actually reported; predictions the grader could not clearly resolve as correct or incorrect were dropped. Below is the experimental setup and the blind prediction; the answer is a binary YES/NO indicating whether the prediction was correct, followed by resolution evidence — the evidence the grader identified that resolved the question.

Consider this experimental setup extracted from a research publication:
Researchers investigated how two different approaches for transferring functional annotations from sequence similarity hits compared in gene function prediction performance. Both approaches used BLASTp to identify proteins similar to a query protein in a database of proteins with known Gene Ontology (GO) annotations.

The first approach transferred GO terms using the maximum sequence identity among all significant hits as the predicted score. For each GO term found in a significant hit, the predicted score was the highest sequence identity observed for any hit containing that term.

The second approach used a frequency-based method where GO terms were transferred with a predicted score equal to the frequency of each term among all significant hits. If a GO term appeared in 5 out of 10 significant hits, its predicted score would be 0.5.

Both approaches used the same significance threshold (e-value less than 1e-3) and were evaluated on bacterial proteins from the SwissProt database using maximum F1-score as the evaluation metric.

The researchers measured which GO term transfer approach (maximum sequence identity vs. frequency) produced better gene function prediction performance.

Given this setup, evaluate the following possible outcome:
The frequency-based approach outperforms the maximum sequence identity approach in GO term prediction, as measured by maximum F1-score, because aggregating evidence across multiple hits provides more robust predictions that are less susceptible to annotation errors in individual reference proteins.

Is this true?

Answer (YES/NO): NO